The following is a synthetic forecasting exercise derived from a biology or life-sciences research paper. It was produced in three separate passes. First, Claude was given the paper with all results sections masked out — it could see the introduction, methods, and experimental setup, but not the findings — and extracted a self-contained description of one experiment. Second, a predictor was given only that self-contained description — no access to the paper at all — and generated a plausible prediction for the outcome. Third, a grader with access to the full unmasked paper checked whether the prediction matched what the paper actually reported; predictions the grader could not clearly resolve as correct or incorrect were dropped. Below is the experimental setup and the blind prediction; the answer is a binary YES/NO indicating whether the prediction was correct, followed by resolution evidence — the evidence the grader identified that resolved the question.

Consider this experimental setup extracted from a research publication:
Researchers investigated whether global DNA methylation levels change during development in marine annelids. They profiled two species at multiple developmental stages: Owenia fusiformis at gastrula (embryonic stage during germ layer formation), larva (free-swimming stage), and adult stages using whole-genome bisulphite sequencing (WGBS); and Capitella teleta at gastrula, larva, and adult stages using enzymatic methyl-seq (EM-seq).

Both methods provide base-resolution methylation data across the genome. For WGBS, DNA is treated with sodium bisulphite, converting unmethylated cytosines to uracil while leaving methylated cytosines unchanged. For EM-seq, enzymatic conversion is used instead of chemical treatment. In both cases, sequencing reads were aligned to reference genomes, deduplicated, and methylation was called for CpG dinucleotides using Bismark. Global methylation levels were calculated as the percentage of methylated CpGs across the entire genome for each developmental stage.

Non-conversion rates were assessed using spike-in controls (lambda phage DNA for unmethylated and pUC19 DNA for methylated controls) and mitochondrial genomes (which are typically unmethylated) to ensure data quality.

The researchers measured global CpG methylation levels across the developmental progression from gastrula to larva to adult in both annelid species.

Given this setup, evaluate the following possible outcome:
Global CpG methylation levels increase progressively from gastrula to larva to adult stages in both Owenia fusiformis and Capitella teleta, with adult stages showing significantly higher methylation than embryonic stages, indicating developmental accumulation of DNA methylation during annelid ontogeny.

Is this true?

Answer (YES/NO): NO